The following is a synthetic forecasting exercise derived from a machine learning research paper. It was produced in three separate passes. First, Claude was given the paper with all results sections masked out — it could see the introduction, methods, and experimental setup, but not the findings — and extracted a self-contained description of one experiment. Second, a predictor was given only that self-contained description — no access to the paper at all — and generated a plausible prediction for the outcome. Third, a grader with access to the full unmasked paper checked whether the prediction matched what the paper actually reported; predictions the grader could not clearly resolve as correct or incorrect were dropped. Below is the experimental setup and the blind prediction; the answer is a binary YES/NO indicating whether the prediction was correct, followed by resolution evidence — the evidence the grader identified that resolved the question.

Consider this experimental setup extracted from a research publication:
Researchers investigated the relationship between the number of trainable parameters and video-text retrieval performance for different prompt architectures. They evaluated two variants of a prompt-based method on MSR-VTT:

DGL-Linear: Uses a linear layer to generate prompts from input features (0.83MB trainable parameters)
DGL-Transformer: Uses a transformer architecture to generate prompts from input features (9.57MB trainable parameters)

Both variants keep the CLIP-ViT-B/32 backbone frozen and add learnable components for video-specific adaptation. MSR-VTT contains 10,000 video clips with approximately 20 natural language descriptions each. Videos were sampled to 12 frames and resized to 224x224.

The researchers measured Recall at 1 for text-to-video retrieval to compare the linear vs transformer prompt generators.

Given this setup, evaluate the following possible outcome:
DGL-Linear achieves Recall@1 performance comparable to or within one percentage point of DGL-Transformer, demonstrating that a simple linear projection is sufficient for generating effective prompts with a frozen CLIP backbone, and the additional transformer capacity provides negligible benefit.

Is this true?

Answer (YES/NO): NO